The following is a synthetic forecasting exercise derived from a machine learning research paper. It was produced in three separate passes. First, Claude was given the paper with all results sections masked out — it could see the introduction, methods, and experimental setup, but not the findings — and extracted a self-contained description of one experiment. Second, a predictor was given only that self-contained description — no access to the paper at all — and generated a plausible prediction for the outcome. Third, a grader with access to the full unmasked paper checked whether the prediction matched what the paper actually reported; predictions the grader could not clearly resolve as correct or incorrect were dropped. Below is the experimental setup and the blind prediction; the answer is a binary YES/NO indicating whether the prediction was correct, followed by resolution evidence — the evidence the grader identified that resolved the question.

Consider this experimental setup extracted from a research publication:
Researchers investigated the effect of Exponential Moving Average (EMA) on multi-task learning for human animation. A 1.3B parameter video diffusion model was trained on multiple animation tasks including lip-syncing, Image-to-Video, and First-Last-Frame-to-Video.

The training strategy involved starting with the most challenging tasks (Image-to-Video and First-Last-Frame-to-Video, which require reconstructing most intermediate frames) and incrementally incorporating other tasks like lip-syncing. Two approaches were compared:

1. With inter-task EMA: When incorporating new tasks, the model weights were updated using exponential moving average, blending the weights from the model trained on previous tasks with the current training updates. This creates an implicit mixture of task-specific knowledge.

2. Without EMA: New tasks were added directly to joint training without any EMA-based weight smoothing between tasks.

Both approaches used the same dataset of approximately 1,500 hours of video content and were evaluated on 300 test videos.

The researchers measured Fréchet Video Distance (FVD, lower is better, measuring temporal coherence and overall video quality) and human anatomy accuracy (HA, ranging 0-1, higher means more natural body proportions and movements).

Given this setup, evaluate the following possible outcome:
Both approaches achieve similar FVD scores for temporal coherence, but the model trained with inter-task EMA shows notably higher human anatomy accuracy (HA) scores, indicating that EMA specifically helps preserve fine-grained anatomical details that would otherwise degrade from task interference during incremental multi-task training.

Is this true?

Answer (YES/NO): NO